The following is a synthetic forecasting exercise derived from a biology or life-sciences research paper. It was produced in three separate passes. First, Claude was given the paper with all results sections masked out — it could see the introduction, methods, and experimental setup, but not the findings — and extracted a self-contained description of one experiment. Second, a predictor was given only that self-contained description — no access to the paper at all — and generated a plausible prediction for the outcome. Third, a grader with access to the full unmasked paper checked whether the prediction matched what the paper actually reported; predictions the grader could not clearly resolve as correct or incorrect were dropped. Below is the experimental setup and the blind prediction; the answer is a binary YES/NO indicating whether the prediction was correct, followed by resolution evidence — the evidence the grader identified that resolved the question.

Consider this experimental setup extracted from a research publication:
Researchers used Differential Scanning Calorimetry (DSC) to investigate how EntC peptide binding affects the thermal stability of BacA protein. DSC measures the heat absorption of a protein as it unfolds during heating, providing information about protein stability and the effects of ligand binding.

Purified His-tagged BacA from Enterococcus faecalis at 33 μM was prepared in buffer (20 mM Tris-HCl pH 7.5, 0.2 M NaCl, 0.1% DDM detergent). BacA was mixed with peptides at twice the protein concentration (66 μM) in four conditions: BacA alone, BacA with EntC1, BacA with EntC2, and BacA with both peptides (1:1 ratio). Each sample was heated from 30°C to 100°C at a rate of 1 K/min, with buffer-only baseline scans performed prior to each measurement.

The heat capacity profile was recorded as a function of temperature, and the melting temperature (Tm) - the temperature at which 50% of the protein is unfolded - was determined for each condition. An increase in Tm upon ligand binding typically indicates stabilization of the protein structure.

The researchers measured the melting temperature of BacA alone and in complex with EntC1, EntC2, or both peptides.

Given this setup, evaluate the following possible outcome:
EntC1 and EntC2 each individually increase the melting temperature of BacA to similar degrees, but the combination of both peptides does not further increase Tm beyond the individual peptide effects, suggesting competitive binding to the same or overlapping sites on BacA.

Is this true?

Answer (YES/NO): NO